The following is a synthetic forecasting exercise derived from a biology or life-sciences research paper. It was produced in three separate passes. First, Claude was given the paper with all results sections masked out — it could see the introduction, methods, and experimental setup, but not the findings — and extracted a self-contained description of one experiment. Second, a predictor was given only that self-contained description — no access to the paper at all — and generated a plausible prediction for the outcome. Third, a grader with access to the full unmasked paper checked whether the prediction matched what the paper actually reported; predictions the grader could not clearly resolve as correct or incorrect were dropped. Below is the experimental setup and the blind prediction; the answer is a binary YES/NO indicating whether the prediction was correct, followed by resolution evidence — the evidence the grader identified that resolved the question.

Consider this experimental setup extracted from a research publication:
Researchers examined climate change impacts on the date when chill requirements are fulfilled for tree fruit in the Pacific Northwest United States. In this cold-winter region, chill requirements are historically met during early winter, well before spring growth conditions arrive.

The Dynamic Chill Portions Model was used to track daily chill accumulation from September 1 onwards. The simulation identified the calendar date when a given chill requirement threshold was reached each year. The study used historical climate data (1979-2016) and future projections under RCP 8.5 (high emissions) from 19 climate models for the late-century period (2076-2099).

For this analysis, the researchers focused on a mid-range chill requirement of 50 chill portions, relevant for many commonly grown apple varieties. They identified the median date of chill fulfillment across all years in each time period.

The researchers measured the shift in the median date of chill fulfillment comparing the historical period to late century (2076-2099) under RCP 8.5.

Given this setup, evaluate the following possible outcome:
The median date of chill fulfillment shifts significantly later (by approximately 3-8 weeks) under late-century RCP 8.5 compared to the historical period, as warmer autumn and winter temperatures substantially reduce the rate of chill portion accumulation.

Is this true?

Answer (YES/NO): NO